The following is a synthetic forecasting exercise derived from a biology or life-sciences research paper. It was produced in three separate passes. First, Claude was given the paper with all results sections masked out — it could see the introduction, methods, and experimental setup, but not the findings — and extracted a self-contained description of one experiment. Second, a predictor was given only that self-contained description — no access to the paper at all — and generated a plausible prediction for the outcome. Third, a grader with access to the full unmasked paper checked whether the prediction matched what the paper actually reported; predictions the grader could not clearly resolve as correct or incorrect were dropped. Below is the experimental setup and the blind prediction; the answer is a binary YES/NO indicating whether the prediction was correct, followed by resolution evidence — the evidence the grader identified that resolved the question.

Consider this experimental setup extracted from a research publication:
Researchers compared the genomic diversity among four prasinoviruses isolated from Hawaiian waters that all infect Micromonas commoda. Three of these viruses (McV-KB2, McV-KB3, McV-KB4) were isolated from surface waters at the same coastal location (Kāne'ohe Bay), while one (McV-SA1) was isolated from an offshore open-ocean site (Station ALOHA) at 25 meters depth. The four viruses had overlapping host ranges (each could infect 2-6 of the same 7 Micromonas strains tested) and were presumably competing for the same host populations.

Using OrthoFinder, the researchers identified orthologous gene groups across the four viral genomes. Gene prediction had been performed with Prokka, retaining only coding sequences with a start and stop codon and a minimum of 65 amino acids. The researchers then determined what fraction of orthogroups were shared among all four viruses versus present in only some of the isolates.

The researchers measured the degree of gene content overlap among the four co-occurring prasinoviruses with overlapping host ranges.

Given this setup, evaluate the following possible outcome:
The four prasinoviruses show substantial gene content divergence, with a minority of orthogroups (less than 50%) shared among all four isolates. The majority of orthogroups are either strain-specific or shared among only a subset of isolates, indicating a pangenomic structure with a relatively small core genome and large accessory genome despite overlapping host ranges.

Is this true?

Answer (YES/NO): YES